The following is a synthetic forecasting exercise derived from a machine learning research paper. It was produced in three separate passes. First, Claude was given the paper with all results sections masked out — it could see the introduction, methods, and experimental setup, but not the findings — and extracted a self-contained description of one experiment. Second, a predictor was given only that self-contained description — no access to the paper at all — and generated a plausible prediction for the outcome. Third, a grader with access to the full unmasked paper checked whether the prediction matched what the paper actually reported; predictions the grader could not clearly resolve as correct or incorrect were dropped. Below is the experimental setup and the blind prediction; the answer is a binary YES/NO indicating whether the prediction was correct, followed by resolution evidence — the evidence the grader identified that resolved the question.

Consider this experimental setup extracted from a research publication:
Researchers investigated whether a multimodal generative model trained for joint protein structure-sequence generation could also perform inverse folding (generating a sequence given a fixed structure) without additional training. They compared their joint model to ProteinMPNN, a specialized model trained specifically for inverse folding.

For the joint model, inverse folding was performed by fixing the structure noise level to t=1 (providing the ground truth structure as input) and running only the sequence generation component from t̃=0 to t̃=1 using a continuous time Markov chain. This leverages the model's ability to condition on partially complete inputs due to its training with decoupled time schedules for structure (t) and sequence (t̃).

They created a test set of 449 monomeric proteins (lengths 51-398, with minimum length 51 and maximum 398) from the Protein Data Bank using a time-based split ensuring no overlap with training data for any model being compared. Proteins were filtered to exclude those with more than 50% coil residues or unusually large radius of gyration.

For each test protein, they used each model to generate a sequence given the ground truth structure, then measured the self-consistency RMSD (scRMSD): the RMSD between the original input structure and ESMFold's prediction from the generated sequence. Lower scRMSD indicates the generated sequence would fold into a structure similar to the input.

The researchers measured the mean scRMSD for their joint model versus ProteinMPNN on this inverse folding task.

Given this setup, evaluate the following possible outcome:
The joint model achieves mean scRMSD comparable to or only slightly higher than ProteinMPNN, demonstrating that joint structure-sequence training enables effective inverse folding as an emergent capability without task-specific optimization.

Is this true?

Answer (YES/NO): YES